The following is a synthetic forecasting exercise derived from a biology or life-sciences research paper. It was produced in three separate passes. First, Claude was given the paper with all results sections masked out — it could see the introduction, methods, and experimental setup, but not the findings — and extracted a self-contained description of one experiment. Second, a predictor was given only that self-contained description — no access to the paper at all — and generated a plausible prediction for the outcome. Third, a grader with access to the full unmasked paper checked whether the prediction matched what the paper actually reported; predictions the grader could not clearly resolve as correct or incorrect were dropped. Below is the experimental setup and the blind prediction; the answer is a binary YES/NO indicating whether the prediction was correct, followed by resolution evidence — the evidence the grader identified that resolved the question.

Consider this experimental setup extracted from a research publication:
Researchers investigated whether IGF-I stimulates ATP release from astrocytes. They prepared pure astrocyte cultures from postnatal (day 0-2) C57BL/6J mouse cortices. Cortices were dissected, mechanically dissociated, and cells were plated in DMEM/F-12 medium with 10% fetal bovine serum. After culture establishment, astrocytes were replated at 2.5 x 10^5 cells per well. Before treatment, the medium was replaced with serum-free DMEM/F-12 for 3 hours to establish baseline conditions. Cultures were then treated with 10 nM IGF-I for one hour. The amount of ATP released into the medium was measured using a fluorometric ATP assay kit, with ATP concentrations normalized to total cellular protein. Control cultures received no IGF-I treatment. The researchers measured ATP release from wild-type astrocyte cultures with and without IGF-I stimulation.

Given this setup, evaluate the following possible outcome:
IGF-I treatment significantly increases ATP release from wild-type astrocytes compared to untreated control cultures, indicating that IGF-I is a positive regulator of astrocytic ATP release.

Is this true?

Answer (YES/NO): YES